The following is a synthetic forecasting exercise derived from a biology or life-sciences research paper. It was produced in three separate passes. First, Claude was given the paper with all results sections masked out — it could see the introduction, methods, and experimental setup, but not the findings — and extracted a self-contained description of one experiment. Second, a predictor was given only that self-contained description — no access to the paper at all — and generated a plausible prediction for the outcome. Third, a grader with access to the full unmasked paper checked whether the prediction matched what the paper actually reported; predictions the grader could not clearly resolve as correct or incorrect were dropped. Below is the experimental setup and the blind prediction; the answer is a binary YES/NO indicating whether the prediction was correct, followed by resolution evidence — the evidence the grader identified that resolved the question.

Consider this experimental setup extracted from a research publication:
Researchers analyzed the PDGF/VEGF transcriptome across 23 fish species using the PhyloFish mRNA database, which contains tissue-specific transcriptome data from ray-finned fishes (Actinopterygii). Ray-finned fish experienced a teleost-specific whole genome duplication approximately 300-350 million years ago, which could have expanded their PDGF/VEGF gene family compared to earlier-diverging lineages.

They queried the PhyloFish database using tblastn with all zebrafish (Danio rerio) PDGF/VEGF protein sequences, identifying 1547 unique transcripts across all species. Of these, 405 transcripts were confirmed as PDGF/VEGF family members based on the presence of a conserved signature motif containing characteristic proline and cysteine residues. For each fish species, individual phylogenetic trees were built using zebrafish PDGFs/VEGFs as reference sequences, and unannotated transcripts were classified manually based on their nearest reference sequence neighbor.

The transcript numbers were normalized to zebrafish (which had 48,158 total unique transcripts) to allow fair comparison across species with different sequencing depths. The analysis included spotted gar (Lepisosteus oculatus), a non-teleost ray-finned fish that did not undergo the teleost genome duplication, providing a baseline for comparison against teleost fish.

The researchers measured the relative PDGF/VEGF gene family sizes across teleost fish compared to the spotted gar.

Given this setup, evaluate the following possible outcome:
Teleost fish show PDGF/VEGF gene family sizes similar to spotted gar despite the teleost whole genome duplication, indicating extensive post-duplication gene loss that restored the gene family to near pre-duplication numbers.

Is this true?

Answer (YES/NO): NO